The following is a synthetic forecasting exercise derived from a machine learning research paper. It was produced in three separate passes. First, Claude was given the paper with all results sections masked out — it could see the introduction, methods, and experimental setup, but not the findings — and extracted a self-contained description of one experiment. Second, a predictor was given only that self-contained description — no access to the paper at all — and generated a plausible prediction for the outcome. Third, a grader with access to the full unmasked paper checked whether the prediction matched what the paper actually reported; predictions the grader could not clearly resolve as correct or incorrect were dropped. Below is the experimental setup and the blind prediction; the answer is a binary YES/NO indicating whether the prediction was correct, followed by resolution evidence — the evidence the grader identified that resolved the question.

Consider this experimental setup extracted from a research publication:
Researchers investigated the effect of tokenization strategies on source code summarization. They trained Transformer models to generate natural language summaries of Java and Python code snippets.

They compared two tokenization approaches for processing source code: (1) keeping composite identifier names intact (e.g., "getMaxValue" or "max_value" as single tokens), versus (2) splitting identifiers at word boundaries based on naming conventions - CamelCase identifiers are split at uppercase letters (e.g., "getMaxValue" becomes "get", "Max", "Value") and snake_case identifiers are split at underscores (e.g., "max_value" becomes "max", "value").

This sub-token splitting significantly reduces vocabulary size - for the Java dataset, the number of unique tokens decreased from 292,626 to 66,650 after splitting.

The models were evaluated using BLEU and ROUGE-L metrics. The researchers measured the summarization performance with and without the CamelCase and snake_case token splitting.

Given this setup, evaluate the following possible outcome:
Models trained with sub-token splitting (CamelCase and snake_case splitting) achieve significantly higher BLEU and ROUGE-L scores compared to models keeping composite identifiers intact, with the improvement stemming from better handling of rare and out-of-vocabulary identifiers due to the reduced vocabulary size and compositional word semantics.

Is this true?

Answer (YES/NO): NO